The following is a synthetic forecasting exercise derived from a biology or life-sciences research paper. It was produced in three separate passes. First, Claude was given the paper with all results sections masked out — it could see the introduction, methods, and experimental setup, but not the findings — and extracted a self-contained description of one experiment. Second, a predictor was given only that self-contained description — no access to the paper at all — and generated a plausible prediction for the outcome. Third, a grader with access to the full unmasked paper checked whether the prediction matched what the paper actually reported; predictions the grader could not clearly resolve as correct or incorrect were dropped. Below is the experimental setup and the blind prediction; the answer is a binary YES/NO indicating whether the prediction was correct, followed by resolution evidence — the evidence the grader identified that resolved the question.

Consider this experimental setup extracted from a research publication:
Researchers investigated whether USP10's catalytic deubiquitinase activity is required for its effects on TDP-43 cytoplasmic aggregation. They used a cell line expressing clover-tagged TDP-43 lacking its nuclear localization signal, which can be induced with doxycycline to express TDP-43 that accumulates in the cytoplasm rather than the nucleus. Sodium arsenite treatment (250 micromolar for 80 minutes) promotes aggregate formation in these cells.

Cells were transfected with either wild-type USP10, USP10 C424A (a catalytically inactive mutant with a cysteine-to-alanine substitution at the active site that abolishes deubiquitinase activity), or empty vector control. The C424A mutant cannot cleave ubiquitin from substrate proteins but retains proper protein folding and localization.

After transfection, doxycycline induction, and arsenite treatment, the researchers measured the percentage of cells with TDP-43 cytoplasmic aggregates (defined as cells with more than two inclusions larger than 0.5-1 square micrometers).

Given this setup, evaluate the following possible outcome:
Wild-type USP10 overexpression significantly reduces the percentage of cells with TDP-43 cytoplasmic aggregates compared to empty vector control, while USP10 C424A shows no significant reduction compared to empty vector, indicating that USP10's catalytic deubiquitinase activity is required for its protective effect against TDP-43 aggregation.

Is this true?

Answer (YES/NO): NO